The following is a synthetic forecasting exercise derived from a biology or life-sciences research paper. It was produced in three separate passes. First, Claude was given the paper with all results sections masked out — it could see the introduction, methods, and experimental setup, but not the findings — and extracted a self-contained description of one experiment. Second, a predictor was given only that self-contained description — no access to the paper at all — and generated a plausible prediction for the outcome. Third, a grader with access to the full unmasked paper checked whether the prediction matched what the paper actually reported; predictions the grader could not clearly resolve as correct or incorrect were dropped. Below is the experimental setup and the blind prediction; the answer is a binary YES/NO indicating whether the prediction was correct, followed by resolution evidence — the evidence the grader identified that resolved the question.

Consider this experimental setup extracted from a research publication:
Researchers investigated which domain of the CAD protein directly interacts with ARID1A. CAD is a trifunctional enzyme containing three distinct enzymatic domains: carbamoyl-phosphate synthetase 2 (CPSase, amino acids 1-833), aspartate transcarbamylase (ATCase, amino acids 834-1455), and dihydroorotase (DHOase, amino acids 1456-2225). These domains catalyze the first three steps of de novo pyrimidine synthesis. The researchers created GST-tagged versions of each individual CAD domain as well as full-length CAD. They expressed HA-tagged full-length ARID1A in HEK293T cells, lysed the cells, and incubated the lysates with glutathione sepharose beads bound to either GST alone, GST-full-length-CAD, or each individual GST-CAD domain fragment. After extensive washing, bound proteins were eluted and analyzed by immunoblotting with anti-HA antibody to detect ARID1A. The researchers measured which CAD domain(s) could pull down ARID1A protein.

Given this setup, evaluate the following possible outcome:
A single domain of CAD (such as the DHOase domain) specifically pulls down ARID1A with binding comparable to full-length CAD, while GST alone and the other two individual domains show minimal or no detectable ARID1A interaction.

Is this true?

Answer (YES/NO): NO